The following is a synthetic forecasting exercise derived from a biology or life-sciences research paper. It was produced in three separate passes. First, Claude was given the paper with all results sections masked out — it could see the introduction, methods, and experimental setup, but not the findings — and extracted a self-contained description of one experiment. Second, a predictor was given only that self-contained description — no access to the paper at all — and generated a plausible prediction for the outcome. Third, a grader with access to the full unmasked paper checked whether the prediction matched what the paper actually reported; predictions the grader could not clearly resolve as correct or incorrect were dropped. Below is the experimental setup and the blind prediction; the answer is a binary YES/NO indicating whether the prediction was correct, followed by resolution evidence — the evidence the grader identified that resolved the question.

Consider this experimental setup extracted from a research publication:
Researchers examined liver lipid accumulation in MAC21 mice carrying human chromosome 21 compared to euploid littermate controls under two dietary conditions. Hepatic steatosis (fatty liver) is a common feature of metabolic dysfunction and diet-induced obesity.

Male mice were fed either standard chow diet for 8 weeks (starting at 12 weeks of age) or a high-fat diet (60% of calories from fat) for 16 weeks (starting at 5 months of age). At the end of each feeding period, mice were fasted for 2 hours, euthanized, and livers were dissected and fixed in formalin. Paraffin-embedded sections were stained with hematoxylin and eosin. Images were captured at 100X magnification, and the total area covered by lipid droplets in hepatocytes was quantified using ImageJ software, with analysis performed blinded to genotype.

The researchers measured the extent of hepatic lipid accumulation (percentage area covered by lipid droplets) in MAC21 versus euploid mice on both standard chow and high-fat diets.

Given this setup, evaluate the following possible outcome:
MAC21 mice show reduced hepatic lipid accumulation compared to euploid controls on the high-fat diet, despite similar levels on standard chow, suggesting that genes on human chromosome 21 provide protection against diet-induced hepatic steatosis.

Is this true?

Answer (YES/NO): NO